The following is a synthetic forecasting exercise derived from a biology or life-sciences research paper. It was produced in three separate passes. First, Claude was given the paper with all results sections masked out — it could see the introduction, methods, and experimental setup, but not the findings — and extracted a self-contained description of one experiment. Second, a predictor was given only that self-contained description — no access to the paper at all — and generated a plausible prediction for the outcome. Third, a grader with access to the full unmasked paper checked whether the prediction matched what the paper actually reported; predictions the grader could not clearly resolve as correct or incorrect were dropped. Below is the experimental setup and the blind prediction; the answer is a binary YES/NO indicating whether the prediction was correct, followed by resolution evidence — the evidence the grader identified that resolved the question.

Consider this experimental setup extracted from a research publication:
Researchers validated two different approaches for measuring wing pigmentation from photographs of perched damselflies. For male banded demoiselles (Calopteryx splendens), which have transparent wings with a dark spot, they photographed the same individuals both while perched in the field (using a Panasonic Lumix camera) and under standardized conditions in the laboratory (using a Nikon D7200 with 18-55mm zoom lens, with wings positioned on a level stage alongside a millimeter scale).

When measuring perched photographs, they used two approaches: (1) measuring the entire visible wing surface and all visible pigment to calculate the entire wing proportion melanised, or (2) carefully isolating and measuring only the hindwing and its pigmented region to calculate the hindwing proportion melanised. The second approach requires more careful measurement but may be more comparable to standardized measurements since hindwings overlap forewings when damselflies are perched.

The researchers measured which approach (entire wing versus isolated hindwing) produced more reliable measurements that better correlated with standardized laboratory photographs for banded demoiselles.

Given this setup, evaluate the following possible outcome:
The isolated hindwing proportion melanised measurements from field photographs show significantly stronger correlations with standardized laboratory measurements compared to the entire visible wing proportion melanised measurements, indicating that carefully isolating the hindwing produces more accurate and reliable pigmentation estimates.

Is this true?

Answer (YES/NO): NO